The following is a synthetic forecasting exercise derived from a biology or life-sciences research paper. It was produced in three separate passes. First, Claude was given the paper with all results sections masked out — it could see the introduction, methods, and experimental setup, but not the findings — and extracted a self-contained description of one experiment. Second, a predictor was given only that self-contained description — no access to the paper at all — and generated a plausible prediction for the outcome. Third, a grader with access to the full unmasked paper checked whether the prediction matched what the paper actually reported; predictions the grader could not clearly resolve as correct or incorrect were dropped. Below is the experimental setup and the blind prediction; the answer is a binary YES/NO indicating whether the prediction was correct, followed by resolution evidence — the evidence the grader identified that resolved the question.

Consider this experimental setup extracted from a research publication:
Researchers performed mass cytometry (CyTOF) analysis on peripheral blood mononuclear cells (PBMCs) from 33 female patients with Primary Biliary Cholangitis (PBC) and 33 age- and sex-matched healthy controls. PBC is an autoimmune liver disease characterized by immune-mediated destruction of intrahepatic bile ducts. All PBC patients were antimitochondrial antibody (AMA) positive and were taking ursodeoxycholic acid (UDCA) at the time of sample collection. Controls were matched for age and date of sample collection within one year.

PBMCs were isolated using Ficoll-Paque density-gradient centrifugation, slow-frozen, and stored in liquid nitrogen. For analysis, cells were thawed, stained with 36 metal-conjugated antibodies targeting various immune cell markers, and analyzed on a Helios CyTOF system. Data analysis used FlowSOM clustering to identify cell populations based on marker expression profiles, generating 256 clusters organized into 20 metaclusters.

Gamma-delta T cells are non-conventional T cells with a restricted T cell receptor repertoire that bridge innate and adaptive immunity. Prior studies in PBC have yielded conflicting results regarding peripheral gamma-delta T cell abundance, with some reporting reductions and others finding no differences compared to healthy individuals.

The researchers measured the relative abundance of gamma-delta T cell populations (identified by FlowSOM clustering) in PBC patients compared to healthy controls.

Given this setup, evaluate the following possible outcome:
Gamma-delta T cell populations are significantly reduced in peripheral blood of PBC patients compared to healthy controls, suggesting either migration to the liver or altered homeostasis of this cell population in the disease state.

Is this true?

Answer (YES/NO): YES